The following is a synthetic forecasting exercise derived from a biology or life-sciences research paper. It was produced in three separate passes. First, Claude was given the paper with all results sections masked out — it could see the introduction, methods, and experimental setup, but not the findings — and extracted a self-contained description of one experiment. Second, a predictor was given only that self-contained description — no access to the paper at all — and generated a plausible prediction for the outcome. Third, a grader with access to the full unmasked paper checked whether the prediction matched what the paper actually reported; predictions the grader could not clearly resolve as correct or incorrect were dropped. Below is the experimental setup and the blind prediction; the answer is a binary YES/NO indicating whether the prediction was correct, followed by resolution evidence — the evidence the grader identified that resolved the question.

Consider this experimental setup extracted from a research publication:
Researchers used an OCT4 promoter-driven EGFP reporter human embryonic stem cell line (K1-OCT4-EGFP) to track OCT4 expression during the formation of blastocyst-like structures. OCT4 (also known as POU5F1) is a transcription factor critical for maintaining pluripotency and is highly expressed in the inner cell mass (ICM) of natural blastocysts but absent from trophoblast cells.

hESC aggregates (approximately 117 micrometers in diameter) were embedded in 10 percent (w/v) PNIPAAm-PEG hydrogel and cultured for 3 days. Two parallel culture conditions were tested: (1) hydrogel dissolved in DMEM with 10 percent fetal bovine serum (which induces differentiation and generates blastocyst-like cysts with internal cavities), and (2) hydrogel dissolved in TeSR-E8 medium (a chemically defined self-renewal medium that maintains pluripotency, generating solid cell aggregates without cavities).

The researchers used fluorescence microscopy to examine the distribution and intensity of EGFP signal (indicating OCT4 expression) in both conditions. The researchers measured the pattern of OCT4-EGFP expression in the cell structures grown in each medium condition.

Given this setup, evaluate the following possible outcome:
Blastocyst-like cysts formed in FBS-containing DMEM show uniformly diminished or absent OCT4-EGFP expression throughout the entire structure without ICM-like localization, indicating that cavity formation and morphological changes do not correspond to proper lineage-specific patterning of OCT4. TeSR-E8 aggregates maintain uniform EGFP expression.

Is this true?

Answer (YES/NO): NO